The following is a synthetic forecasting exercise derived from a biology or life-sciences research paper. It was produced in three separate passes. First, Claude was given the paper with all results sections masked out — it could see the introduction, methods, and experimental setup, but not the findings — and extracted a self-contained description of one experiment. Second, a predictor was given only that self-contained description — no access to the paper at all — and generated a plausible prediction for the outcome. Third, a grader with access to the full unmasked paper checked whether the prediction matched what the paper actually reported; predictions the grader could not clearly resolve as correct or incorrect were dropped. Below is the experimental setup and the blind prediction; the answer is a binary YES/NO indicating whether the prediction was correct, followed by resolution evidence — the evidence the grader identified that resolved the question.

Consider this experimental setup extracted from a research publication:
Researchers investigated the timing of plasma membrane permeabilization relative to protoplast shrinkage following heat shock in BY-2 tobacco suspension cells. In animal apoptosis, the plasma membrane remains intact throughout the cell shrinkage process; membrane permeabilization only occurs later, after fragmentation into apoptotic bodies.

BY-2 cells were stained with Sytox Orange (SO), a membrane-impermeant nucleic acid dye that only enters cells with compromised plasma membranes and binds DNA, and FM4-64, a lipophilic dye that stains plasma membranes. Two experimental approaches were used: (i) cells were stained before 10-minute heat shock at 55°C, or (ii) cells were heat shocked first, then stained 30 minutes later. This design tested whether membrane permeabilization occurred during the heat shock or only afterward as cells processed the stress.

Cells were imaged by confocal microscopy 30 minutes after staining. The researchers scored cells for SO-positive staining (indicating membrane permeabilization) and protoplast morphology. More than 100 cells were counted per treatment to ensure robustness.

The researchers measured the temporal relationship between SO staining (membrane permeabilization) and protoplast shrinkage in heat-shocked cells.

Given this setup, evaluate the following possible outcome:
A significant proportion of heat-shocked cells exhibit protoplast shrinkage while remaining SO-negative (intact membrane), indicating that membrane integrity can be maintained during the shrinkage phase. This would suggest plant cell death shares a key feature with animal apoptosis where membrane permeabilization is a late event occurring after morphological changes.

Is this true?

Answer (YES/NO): NO